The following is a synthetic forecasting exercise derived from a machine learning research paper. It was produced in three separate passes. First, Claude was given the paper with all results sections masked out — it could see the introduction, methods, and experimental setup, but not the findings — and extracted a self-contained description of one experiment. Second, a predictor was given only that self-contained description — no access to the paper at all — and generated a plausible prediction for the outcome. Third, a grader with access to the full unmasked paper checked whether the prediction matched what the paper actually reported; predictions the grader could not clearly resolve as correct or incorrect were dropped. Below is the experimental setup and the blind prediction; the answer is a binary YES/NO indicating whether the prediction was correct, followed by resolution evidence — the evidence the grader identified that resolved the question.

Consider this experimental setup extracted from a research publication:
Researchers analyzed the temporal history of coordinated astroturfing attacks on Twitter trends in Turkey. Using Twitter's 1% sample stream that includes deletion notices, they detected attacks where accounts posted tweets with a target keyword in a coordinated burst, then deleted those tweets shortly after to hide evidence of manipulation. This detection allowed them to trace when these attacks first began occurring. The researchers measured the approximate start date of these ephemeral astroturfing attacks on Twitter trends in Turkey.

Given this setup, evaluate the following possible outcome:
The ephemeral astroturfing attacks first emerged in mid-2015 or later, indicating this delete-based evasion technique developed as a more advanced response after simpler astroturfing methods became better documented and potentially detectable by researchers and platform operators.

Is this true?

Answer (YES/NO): YES